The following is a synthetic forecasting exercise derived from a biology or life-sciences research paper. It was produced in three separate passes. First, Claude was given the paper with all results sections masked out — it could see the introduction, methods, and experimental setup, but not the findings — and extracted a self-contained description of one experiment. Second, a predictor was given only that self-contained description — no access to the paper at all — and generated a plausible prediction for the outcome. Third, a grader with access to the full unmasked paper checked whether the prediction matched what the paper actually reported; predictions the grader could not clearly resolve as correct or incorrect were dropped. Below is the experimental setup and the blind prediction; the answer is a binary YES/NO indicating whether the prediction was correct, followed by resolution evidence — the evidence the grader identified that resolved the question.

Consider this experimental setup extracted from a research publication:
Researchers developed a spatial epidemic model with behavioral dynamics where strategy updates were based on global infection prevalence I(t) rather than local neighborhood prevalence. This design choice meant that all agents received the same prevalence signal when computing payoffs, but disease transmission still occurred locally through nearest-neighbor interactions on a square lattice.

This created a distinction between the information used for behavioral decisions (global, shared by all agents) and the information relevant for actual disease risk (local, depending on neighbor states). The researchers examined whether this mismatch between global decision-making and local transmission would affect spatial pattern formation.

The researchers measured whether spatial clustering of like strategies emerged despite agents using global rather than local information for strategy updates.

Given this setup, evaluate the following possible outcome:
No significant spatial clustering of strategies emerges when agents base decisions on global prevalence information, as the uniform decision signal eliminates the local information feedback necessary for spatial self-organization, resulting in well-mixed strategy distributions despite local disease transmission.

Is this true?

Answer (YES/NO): NO